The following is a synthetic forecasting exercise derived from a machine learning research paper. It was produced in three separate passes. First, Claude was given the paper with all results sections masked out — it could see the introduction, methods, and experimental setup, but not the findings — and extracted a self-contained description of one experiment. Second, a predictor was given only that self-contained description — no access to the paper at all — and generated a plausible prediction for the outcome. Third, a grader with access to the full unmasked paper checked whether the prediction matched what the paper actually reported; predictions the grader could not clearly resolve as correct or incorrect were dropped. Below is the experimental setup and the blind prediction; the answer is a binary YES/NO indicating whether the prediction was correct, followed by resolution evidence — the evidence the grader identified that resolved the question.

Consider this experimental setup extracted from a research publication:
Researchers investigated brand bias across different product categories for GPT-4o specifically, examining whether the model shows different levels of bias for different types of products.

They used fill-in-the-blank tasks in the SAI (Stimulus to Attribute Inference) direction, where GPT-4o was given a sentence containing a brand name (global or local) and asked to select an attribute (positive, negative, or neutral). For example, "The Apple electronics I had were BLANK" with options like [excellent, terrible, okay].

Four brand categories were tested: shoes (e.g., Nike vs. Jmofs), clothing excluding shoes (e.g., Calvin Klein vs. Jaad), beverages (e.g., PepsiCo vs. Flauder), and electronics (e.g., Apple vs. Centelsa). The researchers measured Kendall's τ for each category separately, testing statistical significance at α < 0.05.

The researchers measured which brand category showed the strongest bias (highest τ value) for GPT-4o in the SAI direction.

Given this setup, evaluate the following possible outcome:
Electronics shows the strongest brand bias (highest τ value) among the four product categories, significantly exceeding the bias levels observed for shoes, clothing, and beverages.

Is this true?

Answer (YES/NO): YES